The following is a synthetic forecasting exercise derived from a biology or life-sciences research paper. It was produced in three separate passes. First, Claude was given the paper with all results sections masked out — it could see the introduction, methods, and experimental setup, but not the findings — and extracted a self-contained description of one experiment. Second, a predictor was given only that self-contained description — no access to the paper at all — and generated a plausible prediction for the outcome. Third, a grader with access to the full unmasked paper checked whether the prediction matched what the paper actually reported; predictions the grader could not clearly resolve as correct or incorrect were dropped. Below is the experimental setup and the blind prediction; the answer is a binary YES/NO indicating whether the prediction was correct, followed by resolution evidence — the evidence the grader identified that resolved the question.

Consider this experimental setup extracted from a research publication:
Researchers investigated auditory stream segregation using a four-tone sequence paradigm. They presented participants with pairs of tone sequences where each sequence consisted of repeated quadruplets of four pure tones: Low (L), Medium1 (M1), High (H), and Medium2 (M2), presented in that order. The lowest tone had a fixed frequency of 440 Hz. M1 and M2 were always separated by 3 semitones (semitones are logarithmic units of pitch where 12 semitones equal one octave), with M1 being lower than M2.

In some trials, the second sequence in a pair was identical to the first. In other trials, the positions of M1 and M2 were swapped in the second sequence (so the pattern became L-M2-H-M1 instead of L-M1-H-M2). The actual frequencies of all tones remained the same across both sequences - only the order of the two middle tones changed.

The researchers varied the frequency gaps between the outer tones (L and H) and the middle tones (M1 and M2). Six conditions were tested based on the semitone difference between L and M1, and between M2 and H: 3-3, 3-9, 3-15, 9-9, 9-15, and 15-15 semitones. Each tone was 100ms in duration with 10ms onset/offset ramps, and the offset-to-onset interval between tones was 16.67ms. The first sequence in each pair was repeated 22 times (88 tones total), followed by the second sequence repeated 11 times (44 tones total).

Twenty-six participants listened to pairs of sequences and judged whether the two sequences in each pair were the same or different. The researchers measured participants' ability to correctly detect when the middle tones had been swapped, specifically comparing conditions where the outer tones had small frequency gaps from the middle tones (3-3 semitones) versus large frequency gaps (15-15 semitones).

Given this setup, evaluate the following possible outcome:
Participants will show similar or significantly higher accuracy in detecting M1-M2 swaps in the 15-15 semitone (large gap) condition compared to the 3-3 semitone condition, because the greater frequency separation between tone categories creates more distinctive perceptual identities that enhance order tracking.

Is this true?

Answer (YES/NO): NO